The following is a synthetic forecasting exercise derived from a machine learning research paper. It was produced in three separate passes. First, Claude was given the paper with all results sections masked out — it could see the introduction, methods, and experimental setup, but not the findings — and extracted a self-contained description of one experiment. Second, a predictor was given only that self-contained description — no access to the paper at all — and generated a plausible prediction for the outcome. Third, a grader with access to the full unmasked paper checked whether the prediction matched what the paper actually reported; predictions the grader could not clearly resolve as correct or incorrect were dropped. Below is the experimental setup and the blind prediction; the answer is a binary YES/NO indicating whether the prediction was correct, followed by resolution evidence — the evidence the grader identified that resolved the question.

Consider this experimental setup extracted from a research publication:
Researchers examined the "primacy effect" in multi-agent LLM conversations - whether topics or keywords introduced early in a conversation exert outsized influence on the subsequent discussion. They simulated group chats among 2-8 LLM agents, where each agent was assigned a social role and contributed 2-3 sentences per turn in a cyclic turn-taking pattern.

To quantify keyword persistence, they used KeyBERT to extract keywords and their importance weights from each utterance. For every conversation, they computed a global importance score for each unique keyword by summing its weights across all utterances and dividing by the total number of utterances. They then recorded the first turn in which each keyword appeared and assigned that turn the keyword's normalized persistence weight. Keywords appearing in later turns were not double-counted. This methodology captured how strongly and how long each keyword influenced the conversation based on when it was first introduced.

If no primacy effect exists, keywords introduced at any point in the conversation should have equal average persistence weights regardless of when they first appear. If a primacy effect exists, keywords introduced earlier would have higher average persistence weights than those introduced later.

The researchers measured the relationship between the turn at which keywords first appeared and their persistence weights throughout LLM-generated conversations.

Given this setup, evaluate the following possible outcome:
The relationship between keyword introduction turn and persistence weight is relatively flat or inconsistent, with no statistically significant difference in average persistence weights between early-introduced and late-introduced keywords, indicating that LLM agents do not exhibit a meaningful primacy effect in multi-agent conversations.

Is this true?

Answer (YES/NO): NO